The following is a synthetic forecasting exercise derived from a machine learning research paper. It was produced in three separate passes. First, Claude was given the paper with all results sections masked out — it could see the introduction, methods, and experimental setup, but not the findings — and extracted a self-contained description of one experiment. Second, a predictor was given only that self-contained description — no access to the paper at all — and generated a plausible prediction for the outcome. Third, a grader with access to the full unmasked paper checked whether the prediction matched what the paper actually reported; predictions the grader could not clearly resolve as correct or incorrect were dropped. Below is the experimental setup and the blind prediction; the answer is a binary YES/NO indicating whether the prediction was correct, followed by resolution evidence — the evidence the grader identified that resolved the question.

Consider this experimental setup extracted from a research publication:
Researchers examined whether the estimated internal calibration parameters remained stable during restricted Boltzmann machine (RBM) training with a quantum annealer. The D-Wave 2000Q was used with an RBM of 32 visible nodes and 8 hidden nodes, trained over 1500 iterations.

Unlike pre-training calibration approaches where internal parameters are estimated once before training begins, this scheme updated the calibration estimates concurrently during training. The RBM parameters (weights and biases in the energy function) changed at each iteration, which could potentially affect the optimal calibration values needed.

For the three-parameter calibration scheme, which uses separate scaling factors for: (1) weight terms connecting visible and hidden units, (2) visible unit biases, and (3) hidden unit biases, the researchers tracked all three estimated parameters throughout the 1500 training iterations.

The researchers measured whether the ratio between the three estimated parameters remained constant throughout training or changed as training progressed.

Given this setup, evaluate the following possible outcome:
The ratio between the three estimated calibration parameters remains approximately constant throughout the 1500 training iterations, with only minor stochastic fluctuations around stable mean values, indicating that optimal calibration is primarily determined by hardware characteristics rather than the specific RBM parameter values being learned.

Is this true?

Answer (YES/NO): NO